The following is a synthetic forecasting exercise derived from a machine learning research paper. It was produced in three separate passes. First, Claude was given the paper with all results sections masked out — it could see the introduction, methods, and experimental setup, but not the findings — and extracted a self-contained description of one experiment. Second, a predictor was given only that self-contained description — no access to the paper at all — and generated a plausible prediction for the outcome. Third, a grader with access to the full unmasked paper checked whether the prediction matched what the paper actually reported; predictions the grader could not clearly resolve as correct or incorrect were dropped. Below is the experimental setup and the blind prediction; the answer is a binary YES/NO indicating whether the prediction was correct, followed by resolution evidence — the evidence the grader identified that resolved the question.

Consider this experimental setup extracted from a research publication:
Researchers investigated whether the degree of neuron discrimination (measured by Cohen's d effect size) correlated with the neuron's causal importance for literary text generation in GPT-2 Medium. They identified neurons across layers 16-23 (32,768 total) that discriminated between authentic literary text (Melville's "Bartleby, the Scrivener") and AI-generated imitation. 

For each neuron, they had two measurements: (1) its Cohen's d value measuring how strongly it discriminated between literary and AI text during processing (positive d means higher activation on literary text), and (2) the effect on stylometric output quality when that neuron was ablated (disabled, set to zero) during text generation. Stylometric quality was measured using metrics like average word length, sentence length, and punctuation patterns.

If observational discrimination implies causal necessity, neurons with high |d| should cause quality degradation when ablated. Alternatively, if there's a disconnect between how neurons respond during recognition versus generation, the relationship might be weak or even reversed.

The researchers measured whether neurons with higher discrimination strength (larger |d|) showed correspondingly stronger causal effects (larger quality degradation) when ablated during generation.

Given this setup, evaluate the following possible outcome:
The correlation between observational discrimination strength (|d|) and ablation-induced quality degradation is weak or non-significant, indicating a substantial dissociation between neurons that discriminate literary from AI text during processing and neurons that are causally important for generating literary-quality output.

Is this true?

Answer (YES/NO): YES